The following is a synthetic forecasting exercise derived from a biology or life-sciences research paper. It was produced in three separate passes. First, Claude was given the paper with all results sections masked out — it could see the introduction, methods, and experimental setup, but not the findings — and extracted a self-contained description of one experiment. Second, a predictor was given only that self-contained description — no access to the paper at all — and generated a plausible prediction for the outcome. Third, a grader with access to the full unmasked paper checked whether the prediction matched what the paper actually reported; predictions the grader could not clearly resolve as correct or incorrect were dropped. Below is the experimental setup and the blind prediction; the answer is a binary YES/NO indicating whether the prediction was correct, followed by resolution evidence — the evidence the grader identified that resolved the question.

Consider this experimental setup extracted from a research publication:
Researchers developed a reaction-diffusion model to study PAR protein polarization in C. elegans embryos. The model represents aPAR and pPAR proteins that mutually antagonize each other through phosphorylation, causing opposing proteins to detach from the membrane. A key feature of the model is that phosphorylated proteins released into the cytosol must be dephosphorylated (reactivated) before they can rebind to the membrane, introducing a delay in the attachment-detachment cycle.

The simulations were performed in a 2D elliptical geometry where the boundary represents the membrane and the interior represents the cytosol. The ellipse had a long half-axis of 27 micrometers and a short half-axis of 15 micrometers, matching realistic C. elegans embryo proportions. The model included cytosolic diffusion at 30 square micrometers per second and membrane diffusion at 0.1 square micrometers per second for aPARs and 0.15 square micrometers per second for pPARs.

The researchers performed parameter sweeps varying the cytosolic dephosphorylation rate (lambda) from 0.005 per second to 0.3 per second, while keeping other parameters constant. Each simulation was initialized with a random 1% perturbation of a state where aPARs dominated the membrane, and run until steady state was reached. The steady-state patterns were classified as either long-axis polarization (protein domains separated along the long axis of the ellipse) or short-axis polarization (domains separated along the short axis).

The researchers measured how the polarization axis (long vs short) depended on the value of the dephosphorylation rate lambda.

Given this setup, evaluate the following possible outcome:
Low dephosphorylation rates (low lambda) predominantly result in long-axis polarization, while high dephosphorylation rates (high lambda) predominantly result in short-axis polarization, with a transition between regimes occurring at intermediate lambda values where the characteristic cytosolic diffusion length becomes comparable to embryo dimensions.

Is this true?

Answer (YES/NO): YES